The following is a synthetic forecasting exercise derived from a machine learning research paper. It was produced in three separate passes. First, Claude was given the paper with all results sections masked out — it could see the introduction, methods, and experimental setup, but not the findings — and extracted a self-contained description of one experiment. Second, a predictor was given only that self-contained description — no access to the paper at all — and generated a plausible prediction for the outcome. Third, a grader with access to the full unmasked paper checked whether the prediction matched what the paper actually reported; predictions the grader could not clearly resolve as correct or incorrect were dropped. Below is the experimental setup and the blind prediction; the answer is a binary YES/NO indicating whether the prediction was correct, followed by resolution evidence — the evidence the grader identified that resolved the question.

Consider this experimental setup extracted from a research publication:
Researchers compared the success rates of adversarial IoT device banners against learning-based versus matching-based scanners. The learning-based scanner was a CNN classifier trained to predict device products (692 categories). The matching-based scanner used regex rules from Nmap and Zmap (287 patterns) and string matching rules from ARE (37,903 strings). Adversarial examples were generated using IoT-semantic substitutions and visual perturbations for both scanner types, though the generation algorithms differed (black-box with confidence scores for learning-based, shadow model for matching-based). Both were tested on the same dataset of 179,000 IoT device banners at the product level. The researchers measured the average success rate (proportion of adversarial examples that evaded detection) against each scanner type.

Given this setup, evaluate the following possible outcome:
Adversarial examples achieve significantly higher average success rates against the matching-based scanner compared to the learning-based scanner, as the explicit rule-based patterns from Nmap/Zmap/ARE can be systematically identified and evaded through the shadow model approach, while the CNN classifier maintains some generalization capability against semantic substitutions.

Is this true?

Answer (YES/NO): NO